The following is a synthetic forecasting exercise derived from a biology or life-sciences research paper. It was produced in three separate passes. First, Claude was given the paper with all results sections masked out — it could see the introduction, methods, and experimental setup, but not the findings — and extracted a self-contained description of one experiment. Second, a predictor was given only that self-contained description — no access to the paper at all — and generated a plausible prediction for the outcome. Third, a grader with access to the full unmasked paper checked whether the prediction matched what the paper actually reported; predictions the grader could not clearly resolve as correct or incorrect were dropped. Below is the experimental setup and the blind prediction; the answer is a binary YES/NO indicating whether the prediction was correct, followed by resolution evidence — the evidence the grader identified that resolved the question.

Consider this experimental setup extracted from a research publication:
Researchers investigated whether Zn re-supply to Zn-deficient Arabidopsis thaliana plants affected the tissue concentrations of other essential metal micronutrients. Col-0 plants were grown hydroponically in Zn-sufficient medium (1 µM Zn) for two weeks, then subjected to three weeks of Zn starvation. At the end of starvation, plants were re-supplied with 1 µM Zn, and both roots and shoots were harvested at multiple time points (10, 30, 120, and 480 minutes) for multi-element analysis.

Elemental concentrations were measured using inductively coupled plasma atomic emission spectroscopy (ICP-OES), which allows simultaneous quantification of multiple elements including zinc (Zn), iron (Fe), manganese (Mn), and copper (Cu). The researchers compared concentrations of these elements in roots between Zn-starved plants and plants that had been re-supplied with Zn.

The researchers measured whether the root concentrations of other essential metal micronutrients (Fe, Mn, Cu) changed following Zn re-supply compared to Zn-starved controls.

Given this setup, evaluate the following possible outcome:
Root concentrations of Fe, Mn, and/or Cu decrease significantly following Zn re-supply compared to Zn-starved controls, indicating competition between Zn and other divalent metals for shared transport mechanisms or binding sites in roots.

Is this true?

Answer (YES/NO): YES